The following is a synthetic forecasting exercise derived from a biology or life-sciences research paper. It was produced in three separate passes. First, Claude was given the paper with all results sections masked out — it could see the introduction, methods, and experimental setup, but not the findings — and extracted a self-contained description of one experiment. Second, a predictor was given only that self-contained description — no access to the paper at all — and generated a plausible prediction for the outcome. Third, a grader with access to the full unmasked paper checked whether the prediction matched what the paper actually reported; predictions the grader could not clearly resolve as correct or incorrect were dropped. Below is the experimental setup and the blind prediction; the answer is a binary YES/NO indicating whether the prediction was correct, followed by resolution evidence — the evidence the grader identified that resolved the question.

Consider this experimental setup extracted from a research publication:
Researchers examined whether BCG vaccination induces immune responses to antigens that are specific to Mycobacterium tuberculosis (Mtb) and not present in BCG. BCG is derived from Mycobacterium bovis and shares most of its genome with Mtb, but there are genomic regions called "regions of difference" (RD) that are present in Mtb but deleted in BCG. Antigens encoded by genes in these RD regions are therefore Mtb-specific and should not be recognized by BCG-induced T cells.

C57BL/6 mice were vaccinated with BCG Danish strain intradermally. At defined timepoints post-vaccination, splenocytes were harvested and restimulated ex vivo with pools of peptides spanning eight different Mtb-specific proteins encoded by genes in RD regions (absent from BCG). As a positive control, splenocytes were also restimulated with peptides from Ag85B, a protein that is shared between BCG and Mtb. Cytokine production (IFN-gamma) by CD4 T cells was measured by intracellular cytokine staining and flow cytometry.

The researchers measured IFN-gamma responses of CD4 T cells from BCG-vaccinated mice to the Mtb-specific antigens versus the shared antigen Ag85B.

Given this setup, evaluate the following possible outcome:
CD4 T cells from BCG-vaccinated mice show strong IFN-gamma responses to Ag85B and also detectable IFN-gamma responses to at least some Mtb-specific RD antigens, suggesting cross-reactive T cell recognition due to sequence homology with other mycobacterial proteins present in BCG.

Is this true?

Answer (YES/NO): NO